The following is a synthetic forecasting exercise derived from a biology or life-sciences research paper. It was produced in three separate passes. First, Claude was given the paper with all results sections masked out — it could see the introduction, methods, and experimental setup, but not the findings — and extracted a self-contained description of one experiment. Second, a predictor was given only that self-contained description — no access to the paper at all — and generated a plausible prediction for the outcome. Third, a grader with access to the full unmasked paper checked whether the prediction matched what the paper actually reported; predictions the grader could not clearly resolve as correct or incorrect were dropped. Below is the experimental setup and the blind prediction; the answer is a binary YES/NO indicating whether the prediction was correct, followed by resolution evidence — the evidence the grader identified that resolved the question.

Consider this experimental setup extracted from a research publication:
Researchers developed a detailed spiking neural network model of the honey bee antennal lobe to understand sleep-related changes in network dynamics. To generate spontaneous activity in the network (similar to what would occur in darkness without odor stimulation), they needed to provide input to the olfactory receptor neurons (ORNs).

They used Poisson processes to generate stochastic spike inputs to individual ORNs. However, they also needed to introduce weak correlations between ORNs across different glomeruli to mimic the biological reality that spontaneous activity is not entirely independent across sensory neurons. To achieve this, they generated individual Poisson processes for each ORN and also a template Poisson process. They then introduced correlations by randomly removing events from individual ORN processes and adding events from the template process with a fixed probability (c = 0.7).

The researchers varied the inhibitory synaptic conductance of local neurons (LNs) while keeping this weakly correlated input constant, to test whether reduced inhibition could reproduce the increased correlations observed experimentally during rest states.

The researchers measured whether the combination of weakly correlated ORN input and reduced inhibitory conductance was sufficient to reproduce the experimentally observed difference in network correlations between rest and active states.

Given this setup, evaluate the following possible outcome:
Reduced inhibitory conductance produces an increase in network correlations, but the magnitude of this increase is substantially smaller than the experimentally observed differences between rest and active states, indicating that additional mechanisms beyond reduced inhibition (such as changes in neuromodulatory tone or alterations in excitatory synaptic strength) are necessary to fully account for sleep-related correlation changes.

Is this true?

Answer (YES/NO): NO